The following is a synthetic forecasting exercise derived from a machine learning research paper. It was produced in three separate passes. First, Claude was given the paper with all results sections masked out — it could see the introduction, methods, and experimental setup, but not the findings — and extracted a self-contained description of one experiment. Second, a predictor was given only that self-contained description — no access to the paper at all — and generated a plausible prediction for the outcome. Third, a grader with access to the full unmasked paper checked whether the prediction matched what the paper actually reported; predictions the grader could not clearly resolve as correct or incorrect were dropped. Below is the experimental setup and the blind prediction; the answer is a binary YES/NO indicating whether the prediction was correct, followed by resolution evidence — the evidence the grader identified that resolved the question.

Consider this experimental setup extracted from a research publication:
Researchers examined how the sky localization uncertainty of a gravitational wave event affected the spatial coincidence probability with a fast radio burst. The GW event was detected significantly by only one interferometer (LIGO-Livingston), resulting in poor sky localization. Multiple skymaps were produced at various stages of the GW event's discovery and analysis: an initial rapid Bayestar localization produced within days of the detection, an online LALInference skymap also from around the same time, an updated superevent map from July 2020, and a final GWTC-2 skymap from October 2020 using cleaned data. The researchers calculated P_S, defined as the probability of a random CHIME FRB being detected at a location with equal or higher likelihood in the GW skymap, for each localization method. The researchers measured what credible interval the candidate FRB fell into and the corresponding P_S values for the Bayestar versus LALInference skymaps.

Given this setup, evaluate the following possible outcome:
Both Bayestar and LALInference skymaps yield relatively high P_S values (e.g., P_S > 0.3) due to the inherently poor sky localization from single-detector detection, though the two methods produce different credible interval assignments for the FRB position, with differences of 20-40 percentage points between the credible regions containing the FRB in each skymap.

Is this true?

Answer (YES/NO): NO